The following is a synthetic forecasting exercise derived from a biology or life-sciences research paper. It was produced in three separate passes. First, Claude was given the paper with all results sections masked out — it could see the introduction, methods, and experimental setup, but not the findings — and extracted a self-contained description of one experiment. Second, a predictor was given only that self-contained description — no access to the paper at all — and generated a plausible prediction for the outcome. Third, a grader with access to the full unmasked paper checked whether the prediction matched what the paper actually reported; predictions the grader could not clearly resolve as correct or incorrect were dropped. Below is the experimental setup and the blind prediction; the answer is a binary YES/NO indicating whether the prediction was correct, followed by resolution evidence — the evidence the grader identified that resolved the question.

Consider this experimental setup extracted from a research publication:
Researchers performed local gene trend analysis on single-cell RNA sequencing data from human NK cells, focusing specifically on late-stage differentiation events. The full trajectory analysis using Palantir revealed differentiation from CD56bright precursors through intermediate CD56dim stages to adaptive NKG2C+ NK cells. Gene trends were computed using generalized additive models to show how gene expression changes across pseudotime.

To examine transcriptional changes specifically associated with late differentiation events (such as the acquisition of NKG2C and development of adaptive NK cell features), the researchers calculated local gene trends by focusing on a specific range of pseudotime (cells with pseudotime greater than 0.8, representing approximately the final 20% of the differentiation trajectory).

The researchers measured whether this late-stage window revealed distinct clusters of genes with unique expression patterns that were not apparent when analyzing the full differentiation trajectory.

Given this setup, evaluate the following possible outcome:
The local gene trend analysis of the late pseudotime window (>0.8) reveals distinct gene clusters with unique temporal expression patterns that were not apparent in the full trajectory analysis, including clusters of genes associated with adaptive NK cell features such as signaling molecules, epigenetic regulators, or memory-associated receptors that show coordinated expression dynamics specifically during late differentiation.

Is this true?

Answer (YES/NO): NO